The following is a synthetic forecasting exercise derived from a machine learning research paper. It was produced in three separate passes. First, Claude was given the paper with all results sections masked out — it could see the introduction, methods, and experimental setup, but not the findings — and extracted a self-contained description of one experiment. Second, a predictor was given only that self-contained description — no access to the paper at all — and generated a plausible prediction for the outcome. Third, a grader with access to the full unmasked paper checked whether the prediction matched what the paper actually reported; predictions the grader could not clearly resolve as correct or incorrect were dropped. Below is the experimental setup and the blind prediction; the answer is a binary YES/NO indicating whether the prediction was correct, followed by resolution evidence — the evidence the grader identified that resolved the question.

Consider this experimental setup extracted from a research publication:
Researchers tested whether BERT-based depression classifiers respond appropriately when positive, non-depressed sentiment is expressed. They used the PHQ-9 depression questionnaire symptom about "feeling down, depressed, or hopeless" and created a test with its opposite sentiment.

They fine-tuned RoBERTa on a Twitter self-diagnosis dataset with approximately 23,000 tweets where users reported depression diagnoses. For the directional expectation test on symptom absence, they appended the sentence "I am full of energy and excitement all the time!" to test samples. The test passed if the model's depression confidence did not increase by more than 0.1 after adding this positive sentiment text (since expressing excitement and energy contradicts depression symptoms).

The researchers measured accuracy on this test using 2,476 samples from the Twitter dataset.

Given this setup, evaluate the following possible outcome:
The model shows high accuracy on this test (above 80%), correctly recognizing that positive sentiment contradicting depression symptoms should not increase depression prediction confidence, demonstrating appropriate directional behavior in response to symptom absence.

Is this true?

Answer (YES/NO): NO